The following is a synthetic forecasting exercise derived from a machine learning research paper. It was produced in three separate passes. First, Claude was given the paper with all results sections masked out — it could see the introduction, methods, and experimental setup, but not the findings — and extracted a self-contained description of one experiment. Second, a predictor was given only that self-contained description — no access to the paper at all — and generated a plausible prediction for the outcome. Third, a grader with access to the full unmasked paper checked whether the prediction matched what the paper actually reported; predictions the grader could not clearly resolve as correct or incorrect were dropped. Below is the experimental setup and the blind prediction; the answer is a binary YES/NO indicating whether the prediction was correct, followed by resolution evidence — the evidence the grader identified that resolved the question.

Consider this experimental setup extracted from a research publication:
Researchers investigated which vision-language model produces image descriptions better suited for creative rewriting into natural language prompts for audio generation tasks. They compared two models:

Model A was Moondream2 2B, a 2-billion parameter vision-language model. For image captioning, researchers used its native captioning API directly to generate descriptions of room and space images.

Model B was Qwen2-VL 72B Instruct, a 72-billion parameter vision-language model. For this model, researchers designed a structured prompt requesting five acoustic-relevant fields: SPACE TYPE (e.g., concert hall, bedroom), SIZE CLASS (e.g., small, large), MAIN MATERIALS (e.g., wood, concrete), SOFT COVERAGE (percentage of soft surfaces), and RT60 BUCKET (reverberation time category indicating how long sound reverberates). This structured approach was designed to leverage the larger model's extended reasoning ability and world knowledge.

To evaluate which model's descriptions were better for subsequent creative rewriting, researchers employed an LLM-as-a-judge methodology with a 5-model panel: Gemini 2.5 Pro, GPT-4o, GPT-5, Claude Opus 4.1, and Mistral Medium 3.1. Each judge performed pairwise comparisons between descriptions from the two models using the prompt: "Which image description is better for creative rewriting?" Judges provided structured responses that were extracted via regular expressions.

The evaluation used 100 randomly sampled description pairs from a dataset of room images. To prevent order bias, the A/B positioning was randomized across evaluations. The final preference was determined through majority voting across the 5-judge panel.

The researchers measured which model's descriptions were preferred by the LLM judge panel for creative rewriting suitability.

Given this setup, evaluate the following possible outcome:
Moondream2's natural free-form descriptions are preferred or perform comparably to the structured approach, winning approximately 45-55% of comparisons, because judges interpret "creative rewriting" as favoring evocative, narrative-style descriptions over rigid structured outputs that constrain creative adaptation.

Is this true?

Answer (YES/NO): NO